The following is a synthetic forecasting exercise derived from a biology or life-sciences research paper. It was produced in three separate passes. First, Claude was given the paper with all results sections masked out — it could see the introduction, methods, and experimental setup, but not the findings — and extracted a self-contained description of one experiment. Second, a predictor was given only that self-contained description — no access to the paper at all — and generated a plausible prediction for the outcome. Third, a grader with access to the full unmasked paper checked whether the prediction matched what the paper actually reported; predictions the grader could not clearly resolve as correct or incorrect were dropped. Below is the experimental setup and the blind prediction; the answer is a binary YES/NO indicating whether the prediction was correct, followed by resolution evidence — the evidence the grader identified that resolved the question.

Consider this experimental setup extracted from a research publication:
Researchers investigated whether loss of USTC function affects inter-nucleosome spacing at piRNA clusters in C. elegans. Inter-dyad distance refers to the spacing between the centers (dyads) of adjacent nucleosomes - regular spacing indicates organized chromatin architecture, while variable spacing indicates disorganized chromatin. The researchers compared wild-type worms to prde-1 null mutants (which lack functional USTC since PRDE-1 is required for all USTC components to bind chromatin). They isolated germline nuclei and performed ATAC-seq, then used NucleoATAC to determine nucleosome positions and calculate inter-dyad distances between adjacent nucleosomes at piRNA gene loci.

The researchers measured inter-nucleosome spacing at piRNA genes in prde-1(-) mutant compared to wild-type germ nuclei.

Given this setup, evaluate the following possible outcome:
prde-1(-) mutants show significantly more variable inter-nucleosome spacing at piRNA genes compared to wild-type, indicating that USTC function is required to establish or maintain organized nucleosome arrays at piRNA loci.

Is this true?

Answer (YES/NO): YES